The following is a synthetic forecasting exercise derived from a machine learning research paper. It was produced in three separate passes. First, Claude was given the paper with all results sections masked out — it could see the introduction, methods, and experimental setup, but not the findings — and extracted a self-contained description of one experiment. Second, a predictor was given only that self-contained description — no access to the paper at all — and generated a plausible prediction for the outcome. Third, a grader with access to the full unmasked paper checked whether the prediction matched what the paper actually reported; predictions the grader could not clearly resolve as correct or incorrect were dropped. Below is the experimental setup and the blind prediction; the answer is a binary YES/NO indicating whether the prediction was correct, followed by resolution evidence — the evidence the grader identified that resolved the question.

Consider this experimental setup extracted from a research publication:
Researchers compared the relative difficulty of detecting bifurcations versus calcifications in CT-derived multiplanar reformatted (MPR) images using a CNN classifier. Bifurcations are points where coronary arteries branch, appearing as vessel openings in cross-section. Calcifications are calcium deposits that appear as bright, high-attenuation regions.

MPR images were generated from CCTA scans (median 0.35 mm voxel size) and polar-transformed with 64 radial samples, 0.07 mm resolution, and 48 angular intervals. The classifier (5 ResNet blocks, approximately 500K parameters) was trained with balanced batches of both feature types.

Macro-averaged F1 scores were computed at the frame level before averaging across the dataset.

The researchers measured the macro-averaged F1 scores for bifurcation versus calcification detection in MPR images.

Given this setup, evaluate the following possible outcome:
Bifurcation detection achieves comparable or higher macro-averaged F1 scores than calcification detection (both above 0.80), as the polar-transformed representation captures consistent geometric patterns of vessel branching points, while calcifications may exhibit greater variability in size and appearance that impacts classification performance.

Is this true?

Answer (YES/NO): NO